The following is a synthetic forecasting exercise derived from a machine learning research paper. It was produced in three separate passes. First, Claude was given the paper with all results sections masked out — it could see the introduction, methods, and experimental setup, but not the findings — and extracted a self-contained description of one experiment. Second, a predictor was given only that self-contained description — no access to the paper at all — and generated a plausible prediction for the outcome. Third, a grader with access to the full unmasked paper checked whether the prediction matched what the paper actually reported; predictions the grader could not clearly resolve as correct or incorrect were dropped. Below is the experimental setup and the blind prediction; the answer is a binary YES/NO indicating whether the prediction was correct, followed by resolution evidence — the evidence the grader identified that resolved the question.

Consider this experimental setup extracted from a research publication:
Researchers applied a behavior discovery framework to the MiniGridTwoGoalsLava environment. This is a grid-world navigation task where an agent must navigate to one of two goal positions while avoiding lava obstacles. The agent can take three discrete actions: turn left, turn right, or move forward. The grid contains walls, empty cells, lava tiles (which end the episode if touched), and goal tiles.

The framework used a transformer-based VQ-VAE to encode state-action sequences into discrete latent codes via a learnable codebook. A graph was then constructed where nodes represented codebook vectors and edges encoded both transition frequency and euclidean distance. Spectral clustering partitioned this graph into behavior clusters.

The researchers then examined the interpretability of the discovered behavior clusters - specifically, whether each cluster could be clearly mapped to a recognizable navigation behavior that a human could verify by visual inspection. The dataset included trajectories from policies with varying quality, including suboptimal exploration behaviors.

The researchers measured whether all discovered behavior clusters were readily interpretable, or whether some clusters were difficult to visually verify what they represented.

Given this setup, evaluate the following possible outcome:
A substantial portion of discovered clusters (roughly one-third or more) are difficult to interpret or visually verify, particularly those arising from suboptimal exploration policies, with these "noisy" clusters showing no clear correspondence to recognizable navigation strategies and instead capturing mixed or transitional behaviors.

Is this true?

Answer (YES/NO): NO